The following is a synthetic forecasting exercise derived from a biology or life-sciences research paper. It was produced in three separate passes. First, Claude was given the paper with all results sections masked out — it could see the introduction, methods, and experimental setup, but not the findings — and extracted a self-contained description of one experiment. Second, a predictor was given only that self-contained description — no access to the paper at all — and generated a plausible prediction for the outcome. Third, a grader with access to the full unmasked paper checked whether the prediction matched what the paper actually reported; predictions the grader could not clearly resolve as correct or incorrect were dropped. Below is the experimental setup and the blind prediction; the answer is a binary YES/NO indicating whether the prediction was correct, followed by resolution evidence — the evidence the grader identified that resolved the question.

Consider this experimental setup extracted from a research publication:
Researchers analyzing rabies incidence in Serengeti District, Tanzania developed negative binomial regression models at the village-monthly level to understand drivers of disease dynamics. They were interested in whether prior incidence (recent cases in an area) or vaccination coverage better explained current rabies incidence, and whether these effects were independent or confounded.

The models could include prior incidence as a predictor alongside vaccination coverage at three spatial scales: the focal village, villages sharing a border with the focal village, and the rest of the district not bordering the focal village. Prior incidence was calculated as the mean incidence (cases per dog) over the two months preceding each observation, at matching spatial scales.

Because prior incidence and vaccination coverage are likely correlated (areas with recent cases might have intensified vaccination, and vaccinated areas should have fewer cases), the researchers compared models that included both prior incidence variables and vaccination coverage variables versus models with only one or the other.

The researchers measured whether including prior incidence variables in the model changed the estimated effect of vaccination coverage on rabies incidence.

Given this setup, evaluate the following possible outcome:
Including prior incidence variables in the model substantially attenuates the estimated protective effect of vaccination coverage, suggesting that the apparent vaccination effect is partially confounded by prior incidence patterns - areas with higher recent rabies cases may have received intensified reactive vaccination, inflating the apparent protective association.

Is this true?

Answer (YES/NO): NO